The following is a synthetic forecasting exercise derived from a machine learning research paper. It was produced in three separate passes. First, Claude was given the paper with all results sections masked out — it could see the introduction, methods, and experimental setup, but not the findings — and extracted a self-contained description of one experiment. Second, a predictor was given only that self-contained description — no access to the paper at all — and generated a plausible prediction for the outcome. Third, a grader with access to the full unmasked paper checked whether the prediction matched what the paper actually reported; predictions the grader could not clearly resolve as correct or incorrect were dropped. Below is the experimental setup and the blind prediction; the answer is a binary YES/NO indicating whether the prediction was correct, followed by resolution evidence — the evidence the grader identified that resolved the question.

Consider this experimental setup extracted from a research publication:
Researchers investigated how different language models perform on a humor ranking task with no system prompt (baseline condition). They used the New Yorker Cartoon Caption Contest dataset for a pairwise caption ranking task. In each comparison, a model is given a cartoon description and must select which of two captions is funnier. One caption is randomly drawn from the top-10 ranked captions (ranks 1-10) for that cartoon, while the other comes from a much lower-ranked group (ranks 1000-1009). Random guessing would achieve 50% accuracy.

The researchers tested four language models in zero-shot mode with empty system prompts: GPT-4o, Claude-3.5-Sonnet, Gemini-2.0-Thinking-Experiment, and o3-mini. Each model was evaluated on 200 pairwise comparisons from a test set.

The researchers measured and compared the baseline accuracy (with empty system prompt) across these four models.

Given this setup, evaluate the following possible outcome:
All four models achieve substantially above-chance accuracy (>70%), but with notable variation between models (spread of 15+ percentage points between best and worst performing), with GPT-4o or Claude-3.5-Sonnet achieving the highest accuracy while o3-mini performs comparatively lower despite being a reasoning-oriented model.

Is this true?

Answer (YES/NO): NO